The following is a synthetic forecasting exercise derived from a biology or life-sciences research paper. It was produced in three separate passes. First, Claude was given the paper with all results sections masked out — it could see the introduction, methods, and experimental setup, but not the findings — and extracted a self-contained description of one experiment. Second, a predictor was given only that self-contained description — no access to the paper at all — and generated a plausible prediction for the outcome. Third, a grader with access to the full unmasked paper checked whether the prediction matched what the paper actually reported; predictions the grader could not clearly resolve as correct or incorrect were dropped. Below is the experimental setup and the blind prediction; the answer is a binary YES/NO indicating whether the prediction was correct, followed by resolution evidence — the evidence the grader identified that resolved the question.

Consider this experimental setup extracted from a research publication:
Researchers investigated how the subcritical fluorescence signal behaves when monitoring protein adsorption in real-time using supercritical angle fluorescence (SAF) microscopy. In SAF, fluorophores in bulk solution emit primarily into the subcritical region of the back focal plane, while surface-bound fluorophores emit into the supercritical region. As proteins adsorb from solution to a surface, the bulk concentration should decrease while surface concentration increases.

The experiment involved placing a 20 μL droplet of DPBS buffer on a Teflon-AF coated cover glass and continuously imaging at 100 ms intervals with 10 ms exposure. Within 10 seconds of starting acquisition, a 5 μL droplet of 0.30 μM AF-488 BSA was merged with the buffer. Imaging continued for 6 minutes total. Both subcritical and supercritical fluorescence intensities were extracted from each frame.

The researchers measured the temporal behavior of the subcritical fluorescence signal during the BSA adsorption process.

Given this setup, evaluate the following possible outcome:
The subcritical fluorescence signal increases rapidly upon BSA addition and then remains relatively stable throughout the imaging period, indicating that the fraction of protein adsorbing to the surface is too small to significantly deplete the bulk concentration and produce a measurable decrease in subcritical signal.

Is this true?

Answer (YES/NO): NO